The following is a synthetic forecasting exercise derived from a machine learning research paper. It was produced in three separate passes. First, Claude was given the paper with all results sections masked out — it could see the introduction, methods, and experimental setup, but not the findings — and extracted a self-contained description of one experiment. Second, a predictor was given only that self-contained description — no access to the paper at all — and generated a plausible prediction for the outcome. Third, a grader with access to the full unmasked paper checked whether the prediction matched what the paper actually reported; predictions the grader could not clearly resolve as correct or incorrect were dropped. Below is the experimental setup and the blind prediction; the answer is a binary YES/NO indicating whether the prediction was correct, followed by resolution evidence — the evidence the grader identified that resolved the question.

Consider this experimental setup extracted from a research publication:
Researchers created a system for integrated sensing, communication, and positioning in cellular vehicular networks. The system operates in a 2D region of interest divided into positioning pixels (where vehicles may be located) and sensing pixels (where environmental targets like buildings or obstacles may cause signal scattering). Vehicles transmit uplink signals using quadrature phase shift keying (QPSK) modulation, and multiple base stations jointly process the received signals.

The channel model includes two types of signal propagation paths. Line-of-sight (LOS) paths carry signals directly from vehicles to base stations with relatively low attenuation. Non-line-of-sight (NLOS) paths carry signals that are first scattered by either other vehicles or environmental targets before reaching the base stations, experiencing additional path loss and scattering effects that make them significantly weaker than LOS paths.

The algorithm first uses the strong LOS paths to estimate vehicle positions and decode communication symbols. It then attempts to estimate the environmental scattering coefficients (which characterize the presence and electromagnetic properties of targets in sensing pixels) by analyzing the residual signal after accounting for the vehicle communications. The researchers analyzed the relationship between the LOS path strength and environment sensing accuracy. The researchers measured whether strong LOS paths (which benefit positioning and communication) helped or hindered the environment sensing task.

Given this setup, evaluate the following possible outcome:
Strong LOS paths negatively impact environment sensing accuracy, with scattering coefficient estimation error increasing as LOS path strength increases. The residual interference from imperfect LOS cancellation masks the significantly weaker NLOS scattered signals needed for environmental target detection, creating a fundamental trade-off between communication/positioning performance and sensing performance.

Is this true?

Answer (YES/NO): YES